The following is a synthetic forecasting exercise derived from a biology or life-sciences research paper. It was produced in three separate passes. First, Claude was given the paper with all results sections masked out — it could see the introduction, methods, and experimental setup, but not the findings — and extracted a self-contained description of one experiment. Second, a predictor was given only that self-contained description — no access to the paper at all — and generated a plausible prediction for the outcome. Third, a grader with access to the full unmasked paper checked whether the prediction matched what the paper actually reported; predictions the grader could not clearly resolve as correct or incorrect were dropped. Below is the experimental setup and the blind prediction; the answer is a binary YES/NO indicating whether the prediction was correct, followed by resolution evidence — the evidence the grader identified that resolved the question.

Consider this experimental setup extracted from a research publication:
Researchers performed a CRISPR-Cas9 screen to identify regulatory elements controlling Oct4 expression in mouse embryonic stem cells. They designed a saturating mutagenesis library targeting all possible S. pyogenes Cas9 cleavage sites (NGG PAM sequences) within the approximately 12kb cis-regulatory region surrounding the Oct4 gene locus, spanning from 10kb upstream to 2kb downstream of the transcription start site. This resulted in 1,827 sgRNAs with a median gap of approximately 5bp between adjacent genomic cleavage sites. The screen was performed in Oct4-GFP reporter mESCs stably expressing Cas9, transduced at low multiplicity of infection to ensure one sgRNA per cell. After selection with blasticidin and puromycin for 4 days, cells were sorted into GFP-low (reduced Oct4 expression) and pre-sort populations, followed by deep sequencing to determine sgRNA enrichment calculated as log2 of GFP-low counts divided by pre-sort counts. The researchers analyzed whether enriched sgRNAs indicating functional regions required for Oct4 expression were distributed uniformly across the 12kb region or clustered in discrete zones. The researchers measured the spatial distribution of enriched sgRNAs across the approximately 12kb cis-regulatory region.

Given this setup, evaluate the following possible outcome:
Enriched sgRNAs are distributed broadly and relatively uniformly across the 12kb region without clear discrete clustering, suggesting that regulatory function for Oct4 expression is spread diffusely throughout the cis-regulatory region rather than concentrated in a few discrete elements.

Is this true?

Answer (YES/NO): NO